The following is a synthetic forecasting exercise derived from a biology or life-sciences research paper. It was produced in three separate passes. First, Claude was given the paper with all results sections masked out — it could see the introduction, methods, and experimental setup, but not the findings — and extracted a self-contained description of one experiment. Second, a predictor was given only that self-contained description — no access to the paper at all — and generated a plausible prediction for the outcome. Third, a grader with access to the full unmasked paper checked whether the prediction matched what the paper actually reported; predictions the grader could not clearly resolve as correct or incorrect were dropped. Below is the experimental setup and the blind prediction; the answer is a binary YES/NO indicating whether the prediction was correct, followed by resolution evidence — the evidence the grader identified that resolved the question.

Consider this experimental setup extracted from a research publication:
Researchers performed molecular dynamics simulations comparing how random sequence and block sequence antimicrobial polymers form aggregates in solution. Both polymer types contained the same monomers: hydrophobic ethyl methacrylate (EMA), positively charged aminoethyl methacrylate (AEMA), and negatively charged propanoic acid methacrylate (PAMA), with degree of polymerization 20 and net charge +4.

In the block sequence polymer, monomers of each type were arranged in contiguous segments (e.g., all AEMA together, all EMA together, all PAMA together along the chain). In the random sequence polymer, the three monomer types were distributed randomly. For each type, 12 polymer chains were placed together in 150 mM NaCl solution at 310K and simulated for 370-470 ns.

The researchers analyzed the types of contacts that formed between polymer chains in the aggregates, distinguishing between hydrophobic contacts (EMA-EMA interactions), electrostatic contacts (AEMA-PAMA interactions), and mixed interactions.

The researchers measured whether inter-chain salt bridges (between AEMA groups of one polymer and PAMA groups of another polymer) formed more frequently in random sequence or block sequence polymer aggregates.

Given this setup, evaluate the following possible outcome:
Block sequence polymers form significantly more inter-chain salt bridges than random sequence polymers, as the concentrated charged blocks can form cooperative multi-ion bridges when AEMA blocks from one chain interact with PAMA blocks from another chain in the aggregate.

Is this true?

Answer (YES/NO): NO